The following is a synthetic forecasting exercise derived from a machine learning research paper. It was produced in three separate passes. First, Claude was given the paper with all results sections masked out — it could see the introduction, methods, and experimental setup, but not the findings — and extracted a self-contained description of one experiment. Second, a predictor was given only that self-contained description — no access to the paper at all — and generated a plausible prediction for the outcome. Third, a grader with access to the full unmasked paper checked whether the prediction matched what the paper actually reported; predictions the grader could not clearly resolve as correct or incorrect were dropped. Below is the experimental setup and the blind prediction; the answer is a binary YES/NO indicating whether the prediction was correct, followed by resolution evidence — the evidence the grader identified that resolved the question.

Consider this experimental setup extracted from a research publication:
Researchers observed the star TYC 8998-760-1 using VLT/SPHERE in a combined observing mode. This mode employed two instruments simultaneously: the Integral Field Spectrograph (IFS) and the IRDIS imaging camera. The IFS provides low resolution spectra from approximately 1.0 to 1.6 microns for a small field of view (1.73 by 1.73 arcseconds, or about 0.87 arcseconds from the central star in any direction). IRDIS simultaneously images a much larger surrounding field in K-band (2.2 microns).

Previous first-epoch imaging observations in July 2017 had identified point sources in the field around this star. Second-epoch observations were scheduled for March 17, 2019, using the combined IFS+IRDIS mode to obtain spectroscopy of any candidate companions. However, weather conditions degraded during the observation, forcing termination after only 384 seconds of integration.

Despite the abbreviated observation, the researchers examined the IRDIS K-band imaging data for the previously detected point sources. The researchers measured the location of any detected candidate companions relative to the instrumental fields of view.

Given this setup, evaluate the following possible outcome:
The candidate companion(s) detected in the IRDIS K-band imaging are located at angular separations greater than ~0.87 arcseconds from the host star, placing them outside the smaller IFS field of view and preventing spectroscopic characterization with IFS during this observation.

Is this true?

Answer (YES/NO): YES